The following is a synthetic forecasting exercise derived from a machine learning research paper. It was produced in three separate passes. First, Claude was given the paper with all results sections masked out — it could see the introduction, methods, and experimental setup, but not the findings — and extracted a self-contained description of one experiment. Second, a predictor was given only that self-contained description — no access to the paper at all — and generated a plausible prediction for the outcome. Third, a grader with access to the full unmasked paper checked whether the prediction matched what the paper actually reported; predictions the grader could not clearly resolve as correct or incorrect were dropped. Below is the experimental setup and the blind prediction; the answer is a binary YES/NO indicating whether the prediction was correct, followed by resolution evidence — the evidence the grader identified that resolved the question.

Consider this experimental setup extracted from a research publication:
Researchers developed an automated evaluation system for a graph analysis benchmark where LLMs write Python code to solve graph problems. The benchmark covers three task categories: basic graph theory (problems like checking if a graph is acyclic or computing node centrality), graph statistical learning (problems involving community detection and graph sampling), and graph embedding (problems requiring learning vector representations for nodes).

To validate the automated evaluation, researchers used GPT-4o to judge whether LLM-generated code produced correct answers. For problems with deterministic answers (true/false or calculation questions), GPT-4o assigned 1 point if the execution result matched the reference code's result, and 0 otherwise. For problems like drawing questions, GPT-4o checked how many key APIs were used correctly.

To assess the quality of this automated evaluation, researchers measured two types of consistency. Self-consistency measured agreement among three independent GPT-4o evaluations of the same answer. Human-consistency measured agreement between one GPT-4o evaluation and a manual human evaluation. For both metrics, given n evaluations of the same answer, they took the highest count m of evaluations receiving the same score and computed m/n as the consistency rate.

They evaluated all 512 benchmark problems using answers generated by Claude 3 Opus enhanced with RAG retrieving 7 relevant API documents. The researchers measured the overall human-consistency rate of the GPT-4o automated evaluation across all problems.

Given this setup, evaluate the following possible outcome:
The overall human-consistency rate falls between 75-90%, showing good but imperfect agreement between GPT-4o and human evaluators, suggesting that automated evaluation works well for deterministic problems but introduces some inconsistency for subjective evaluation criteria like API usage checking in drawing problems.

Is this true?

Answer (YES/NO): NO